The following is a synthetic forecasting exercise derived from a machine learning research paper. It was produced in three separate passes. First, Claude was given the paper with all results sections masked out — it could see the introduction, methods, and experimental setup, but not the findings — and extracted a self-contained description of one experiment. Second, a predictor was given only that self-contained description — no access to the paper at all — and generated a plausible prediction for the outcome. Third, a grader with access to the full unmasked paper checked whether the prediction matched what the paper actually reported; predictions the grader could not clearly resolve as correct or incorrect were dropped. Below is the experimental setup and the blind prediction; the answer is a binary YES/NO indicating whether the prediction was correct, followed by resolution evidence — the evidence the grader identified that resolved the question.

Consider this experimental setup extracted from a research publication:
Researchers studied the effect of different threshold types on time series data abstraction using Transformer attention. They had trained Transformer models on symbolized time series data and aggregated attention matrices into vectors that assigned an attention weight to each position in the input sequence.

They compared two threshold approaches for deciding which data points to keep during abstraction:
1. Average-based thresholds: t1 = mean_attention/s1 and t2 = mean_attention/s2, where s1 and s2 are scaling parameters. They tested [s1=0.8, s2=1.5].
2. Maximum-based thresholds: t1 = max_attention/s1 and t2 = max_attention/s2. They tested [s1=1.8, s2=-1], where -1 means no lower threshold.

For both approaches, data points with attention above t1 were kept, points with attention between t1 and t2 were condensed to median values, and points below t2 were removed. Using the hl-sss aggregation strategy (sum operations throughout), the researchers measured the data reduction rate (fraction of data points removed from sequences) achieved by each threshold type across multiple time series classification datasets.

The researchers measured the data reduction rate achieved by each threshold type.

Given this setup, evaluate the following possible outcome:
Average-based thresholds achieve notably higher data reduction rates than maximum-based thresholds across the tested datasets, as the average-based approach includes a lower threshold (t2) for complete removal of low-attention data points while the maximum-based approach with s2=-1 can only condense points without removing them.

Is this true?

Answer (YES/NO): YES